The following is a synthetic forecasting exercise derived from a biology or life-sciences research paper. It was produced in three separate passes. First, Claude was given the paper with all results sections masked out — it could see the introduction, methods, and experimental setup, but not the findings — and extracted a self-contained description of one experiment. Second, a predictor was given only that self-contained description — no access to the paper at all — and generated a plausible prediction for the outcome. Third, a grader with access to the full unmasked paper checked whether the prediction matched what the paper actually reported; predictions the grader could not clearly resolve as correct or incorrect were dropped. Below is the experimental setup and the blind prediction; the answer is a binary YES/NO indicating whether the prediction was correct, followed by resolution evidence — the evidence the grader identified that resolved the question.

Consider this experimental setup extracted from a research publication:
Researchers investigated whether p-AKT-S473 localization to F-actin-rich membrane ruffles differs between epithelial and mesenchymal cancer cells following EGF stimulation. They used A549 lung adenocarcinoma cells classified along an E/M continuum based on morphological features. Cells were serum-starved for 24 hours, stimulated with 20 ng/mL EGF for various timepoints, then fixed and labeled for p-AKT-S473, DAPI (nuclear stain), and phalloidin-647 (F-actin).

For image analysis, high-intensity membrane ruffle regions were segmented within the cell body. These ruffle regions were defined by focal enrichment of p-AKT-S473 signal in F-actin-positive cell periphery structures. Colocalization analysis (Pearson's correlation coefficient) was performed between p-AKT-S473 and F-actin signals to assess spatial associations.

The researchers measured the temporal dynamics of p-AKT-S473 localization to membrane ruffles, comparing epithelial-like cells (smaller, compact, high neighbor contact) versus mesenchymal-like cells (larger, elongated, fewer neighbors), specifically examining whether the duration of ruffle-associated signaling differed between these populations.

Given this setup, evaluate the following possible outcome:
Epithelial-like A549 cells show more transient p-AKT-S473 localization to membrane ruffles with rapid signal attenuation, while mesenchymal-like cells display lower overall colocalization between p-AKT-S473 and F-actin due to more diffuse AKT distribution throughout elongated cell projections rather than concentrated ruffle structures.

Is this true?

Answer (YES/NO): NO